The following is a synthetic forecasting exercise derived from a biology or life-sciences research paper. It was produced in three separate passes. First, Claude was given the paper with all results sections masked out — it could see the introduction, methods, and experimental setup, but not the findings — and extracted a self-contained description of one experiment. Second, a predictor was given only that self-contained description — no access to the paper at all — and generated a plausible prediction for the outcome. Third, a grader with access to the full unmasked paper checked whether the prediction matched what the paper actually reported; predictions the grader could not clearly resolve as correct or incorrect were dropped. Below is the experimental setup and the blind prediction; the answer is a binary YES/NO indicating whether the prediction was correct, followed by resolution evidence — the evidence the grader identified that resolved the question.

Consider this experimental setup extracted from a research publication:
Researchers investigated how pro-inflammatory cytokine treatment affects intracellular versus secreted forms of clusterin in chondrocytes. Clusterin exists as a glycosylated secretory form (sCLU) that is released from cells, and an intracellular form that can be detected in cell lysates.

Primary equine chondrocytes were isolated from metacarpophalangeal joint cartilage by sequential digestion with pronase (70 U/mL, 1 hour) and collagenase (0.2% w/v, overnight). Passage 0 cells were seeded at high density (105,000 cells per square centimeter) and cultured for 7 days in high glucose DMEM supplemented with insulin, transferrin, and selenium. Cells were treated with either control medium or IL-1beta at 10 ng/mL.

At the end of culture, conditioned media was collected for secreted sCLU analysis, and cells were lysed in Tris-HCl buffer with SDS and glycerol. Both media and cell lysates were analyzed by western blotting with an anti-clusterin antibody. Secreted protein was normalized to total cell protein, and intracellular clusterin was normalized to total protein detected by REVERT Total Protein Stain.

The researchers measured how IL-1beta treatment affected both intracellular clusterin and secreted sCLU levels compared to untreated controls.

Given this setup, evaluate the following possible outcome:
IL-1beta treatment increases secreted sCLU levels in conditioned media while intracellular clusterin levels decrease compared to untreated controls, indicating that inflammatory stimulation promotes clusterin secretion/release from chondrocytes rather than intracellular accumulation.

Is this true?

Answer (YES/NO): NO